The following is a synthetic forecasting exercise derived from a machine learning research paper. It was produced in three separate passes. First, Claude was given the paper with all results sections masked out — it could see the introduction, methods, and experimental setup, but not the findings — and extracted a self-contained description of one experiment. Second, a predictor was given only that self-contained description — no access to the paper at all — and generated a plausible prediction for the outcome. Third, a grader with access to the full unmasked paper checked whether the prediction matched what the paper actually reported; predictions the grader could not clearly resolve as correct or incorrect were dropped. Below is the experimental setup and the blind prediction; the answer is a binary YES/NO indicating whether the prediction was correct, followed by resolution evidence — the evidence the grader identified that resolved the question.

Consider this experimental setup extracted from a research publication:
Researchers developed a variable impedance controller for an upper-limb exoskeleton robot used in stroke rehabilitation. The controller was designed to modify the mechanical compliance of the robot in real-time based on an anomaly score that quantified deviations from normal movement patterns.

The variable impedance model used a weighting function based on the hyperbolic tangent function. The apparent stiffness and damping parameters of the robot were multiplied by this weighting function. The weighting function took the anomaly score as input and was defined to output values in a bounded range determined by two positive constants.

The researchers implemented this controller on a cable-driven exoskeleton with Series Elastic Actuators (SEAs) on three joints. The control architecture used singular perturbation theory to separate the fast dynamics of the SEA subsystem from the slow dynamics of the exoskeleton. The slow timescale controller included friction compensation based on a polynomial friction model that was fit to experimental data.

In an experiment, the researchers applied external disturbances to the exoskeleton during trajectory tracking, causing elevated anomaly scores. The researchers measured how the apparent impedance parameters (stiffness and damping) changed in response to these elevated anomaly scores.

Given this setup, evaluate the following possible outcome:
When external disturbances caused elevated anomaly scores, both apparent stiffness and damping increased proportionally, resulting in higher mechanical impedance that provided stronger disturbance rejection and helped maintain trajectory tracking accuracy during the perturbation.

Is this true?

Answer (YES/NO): NO